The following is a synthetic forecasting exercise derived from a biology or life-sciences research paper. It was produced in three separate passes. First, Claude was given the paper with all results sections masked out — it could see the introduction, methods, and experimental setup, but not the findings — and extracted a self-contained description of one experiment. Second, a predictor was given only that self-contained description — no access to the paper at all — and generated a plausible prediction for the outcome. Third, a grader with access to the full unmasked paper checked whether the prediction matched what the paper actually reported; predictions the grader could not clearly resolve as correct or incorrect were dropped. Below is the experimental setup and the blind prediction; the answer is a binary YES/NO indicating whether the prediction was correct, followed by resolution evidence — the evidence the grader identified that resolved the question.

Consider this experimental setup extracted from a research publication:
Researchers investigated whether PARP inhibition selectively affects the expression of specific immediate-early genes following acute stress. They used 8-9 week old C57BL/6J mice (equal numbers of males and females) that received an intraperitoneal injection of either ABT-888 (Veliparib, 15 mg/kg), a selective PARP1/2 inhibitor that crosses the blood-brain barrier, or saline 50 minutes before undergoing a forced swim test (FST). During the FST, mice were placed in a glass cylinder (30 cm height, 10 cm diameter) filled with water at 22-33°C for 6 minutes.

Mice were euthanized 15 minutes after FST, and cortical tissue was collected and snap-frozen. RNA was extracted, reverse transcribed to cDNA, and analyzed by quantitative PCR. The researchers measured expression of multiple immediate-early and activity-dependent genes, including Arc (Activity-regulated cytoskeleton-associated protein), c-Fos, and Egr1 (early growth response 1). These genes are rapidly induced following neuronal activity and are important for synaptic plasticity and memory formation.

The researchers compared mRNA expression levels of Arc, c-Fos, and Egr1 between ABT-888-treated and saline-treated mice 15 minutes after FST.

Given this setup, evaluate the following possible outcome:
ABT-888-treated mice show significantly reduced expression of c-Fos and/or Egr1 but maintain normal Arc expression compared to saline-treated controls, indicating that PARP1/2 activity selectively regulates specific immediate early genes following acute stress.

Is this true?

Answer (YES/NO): NO